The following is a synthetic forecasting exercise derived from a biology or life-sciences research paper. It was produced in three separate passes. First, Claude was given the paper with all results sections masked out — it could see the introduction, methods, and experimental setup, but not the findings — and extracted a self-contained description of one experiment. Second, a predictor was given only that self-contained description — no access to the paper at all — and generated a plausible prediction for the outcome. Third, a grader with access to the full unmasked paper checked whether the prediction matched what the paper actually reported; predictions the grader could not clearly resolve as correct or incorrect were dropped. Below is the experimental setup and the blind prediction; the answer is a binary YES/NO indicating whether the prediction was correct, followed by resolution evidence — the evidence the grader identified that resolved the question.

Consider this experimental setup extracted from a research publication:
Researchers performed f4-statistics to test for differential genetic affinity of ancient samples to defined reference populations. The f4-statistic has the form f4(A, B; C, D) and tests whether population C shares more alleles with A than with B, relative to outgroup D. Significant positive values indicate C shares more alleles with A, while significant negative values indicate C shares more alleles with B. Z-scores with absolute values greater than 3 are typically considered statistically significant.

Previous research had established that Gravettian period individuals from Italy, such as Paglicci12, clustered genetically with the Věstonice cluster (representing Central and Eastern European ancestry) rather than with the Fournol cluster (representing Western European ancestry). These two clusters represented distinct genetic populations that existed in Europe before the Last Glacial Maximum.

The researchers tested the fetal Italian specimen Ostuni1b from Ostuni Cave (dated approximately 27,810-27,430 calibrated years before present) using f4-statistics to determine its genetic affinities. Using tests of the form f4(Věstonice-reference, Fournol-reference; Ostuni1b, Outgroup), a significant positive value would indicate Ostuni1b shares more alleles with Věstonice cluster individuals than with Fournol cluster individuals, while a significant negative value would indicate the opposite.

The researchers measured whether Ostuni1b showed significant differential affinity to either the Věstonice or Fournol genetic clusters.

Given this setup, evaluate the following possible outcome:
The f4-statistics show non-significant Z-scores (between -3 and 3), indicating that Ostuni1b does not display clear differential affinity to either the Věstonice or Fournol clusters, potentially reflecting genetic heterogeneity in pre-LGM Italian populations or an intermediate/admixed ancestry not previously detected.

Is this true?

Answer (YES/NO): NO